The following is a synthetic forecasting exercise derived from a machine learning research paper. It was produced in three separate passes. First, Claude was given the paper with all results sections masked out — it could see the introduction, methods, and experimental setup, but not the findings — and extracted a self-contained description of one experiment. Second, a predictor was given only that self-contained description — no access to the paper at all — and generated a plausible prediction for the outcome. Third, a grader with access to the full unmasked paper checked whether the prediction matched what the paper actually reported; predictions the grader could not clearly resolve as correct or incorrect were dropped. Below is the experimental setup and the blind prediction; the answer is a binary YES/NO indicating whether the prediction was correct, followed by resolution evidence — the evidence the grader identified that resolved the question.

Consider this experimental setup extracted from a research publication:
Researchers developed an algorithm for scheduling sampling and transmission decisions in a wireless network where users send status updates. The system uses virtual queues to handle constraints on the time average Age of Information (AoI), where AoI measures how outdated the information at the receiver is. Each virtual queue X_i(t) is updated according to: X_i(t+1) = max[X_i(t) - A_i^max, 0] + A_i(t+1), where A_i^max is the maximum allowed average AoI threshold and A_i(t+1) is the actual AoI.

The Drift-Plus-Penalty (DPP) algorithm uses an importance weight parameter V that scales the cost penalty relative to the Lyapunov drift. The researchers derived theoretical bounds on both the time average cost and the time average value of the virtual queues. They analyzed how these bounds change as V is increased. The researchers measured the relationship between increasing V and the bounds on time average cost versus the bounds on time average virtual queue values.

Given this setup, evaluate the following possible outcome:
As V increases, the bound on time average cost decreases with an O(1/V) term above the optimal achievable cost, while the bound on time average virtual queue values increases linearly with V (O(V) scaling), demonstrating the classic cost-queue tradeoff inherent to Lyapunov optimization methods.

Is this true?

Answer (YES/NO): YES